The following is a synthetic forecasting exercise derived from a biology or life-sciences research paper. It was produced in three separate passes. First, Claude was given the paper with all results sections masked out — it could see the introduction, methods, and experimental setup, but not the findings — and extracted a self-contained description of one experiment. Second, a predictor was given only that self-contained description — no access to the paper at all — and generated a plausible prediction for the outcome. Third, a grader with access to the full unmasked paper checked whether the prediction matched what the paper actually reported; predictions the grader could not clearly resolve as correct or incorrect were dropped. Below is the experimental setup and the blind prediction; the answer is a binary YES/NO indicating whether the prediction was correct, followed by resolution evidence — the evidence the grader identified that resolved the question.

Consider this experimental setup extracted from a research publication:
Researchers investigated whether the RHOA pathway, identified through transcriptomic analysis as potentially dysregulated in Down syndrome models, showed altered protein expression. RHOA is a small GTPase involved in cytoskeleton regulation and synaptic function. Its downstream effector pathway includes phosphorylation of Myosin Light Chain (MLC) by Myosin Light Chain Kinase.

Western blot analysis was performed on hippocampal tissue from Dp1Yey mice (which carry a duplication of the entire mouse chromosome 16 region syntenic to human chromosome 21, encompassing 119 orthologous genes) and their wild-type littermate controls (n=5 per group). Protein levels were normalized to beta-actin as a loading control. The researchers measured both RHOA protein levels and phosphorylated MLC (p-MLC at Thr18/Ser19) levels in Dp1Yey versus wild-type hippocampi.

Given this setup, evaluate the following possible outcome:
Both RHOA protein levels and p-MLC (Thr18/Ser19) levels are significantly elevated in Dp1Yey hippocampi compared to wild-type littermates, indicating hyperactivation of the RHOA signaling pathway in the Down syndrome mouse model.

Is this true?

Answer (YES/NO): NO